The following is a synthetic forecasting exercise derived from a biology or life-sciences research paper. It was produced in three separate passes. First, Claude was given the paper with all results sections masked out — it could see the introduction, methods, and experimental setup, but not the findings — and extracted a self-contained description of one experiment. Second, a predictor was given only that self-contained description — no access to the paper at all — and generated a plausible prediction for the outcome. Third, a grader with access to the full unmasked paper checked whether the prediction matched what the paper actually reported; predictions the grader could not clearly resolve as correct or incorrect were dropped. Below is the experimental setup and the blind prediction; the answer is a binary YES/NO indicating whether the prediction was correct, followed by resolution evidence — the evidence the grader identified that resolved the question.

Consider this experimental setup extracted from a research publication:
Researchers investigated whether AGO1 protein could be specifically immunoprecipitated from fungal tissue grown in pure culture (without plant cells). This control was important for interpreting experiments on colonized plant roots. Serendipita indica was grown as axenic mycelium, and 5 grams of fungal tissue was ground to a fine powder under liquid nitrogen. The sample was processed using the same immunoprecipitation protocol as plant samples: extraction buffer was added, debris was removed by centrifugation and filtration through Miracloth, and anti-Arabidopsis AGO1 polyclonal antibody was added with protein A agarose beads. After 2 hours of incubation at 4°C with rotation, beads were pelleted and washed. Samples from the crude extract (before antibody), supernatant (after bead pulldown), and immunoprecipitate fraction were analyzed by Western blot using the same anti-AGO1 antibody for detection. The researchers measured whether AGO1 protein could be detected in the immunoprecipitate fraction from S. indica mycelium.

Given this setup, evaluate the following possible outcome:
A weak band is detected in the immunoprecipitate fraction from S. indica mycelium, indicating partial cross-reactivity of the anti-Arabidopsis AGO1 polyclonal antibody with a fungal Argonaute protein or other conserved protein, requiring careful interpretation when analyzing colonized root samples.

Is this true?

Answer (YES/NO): NO